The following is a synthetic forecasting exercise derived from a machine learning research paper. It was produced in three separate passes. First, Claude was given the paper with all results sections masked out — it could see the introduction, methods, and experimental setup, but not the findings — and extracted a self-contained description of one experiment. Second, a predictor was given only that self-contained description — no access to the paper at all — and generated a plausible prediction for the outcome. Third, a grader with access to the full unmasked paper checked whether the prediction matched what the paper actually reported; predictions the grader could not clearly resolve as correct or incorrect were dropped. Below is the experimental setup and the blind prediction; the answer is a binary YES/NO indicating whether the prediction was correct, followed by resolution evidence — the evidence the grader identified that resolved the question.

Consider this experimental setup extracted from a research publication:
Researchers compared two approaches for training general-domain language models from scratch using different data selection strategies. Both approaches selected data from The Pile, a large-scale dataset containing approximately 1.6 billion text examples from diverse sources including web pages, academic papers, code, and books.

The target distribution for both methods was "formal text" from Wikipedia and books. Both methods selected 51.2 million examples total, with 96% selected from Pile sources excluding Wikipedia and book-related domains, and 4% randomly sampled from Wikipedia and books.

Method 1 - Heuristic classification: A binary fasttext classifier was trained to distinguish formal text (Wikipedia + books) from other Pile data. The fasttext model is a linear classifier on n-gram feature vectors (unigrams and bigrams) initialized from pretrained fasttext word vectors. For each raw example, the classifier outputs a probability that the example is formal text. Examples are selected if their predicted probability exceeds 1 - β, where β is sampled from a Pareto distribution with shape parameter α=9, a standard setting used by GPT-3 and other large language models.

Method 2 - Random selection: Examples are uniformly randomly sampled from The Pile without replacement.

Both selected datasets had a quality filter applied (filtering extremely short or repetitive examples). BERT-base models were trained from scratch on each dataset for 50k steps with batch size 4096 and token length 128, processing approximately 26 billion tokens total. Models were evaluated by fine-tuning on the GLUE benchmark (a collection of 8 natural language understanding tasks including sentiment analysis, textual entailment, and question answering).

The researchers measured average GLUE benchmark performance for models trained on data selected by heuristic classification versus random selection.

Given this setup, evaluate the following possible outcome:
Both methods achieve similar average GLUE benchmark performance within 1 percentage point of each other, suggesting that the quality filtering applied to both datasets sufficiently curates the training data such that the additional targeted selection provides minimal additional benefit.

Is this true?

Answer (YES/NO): NO